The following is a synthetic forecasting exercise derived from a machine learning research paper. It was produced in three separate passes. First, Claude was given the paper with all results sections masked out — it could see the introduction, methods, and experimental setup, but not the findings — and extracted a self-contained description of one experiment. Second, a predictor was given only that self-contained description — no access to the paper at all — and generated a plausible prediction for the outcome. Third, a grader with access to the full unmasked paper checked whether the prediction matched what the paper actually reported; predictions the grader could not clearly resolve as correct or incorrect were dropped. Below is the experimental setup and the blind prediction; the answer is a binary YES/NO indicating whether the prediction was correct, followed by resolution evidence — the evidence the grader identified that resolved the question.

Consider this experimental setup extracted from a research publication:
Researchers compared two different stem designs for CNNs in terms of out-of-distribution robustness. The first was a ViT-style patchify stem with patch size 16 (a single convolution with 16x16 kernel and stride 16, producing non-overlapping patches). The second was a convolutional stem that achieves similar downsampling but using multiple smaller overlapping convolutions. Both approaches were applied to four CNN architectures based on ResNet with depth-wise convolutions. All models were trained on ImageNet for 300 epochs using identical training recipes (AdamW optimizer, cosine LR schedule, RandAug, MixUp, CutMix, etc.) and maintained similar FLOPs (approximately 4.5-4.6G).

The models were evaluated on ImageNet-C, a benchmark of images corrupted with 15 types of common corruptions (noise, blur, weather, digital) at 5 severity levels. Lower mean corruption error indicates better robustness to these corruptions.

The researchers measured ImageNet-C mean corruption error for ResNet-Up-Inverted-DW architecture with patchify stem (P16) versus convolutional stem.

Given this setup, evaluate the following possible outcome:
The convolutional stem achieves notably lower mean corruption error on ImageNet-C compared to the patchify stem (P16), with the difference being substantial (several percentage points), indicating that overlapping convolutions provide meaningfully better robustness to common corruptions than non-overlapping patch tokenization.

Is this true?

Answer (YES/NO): NO